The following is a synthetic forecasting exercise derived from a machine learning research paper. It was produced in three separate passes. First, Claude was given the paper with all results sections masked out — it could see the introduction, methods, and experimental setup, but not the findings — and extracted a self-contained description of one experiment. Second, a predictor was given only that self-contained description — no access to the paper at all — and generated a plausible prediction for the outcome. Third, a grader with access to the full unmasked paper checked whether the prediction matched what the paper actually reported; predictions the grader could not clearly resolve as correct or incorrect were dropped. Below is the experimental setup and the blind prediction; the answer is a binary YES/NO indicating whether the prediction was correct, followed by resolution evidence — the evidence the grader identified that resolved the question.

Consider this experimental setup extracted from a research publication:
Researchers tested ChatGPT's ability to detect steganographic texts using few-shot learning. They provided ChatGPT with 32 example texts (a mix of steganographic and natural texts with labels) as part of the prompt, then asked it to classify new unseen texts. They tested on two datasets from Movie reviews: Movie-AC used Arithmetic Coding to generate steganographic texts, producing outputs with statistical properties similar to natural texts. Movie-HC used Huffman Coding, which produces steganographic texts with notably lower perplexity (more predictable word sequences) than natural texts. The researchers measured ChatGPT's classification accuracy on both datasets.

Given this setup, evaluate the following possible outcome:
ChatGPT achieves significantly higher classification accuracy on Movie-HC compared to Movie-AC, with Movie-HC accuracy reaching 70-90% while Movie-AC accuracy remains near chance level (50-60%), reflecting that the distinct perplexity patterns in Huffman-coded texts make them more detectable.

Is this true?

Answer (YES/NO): NO